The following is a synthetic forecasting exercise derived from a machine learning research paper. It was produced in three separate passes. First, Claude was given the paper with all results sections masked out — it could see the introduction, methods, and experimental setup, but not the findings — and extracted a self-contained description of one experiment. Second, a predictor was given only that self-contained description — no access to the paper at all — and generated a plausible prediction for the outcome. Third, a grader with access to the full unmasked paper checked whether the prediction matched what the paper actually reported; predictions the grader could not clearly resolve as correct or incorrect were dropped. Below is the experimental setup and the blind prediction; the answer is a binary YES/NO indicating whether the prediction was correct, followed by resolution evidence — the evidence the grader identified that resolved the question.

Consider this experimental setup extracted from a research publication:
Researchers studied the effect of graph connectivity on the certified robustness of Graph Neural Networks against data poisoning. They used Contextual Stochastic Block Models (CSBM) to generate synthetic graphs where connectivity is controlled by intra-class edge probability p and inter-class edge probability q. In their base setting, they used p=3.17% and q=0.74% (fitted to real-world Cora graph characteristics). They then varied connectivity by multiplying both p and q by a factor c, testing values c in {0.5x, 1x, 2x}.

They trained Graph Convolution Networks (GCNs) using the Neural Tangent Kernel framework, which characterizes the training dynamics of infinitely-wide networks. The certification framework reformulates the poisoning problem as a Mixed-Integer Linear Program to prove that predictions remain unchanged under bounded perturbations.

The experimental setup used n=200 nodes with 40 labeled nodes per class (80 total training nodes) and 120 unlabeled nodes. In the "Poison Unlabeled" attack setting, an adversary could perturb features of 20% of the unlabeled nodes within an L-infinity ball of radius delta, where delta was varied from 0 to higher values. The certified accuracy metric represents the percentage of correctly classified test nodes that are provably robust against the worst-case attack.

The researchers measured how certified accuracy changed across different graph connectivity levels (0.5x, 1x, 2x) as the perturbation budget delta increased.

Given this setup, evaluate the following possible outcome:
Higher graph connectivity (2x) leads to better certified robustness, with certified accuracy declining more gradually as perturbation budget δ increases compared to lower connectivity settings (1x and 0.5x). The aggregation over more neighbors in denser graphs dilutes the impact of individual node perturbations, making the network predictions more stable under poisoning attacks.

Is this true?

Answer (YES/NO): NO